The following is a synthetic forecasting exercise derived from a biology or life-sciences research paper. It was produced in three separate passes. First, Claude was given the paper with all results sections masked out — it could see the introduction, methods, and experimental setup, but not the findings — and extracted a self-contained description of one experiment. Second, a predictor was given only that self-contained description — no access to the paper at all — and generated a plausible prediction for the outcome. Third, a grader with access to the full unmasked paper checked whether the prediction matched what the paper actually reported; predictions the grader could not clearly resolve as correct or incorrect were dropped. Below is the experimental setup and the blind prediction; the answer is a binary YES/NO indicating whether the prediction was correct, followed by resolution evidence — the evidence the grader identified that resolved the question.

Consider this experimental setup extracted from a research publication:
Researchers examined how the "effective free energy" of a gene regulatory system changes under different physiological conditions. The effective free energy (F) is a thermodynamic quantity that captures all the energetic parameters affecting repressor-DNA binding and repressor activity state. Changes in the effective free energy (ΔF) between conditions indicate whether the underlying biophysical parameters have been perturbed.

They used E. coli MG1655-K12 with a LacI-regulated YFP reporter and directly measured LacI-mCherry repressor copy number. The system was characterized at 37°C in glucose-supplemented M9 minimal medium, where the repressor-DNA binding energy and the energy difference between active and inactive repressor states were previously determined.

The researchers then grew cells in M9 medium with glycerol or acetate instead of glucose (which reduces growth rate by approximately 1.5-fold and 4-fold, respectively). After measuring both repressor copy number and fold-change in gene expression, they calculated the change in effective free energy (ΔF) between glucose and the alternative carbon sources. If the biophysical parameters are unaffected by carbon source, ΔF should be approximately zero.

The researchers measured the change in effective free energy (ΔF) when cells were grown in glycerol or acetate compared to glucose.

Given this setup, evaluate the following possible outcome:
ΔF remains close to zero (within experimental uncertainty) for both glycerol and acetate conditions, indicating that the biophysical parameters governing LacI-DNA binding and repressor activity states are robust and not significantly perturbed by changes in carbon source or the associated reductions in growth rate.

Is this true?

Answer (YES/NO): YES